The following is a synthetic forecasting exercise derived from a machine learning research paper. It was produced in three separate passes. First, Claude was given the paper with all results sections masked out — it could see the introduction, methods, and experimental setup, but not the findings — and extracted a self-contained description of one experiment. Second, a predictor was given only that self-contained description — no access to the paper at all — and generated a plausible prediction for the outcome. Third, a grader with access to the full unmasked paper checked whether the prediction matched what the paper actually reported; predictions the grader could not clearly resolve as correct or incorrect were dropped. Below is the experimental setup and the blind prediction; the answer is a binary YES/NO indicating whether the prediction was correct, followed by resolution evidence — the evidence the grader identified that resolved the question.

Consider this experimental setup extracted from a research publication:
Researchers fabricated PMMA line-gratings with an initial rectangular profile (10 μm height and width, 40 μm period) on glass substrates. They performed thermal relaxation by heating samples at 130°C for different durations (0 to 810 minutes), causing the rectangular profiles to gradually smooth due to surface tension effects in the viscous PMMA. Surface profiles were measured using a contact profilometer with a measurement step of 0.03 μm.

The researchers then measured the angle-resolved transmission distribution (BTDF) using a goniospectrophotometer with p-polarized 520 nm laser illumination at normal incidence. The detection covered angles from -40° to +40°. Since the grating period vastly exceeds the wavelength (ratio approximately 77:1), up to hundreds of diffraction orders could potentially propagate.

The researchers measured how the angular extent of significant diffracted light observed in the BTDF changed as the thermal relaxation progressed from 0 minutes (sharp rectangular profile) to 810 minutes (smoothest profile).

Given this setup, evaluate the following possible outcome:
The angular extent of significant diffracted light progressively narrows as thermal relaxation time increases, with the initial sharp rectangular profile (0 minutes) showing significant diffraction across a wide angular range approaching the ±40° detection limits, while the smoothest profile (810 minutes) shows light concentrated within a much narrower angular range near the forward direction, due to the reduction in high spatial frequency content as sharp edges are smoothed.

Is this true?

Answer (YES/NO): NO